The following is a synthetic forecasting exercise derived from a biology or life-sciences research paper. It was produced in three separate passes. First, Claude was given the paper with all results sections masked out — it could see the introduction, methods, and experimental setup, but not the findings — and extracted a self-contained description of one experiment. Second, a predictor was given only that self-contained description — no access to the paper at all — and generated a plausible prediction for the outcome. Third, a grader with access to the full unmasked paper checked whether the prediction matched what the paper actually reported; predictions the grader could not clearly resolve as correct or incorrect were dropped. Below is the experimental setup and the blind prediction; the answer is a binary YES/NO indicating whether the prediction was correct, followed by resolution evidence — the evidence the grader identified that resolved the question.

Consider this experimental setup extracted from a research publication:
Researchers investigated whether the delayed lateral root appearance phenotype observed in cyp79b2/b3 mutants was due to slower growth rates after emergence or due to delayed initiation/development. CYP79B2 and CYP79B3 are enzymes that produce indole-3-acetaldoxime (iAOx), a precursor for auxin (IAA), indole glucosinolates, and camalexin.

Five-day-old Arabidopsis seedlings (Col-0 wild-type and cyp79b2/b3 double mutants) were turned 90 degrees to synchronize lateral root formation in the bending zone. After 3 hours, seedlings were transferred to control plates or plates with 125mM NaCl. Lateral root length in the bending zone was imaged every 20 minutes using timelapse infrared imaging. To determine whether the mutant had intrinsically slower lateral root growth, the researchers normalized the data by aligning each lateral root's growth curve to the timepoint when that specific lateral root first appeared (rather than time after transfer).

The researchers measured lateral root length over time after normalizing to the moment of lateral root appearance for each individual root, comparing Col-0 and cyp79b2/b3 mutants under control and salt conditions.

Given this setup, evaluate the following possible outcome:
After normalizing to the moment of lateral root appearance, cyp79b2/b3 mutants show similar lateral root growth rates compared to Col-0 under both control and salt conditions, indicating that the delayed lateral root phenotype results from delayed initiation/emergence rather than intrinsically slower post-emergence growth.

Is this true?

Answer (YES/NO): YES